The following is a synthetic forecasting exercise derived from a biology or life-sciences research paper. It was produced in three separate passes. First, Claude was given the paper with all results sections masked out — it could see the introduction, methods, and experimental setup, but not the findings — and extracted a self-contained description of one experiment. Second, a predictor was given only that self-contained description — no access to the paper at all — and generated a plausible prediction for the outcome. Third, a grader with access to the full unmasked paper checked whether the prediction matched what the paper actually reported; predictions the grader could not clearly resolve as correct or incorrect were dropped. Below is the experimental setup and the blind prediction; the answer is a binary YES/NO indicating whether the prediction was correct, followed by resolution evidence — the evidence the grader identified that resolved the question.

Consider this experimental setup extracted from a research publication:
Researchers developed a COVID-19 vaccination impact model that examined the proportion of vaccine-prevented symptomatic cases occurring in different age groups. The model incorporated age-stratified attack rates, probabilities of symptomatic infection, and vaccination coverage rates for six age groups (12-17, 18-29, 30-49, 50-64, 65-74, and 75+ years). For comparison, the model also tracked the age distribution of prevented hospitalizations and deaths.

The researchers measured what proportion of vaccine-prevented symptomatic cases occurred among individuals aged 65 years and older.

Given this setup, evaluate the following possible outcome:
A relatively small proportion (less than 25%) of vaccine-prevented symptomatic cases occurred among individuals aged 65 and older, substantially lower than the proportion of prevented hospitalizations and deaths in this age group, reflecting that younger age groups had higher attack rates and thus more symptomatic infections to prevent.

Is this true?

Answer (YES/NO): YES